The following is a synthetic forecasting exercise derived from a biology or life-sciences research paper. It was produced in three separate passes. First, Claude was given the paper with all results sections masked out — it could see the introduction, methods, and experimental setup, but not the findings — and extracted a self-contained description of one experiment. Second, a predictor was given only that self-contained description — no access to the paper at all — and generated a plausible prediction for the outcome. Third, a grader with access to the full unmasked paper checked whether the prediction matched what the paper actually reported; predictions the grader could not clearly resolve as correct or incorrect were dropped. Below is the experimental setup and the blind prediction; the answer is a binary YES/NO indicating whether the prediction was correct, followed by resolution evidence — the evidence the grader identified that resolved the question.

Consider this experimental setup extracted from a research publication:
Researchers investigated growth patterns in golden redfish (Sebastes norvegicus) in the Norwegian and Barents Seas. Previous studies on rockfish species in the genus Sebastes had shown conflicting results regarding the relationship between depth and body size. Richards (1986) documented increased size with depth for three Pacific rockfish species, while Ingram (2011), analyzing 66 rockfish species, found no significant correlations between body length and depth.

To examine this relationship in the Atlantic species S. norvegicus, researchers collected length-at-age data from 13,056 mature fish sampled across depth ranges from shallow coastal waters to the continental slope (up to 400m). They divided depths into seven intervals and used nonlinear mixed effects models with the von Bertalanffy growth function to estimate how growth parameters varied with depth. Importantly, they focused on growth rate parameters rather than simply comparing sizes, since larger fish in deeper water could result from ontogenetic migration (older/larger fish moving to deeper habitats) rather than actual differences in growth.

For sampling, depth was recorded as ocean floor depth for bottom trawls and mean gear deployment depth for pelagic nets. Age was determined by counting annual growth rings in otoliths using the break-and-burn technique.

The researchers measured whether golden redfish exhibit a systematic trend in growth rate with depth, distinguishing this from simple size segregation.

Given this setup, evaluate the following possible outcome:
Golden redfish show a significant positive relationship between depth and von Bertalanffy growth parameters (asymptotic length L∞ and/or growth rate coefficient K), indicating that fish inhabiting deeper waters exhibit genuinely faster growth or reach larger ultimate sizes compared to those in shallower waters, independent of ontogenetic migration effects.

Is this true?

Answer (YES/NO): YES